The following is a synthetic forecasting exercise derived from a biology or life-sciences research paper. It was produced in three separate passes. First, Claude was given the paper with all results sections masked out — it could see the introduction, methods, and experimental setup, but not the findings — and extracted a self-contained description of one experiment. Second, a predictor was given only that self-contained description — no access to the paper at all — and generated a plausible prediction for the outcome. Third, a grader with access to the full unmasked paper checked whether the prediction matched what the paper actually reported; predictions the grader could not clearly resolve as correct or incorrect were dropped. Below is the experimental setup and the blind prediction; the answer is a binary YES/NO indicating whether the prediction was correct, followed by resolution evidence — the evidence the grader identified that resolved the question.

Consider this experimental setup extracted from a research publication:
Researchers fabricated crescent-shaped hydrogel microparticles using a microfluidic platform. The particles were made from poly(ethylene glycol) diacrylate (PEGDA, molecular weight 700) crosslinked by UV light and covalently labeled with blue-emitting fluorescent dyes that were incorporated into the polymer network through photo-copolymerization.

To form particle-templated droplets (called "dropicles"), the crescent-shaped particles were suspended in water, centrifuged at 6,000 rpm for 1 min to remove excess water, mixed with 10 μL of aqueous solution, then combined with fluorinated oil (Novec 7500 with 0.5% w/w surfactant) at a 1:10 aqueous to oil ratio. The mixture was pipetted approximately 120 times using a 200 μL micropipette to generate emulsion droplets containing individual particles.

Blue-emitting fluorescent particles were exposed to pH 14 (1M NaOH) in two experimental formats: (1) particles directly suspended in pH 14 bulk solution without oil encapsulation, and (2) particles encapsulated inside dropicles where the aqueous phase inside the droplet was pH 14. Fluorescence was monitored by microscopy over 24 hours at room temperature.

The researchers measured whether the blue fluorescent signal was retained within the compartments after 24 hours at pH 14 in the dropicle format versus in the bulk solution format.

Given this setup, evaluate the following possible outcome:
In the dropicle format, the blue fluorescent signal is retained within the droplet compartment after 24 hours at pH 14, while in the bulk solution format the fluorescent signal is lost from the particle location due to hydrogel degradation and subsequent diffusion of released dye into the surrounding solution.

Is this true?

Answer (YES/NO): YES